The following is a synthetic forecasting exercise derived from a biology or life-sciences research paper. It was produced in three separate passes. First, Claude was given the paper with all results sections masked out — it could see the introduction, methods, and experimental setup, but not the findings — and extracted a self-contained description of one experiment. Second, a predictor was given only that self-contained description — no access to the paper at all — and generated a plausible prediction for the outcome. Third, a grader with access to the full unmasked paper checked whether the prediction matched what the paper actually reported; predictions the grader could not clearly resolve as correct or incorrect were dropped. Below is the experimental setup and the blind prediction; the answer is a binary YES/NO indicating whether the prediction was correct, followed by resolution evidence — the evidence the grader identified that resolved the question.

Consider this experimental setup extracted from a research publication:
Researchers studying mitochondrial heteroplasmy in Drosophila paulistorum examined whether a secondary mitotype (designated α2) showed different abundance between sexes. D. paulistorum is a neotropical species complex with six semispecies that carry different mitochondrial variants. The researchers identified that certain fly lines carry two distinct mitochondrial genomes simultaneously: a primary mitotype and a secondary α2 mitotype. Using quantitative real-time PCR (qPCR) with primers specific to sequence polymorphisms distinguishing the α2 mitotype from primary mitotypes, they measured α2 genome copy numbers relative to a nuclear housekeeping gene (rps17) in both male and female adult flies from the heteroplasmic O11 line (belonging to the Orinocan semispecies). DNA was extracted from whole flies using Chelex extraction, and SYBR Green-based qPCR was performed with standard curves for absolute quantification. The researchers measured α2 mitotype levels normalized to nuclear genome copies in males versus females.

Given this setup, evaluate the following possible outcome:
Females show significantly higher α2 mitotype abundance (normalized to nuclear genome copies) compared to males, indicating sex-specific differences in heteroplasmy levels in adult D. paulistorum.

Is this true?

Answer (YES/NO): NO